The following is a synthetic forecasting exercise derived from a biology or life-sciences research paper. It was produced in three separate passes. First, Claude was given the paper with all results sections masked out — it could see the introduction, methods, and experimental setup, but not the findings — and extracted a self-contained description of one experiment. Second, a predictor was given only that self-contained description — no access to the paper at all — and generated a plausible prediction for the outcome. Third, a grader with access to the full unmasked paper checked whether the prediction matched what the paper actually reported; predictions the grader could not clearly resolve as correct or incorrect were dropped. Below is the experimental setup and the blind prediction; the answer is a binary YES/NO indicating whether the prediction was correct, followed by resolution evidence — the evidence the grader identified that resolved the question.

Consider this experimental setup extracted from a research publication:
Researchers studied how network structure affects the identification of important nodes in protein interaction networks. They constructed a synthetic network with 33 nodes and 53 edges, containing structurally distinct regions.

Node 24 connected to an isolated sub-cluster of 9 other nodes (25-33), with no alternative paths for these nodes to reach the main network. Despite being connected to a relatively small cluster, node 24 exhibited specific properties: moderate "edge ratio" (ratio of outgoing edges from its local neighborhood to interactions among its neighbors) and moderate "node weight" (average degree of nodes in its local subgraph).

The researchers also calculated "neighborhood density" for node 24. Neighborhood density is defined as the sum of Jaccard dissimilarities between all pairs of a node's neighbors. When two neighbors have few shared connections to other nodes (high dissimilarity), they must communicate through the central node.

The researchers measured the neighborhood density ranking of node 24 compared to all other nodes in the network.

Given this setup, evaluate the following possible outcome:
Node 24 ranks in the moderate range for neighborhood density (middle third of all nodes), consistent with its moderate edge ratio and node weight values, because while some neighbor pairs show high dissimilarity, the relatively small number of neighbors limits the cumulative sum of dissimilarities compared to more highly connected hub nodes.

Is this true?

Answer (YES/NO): NO